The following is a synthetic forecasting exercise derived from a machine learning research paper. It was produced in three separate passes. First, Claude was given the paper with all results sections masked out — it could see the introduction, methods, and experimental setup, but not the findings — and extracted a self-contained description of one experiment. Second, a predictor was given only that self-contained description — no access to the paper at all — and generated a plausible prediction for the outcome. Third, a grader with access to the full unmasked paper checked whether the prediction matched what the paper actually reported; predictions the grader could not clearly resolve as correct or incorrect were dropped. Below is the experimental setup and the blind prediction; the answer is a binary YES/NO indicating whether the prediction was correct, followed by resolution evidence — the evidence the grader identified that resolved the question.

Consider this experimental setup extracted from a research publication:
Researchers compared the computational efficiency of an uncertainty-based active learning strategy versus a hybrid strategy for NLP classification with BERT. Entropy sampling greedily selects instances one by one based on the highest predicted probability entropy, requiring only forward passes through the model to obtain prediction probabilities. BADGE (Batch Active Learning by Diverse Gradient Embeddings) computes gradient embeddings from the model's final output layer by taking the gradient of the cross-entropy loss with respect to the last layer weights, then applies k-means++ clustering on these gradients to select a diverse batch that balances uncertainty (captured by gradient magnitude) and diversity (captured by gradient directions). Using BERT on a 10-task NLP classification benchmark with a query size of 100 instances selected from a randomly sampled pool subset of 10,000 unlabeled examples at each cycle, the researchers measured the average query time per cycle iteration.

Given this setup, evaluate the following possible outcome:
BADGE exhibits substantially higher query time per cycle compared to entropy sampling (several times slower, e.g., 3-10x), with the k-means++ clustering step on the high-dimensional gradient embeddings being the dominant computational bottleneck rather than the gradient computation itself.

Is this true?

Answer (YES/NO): NO